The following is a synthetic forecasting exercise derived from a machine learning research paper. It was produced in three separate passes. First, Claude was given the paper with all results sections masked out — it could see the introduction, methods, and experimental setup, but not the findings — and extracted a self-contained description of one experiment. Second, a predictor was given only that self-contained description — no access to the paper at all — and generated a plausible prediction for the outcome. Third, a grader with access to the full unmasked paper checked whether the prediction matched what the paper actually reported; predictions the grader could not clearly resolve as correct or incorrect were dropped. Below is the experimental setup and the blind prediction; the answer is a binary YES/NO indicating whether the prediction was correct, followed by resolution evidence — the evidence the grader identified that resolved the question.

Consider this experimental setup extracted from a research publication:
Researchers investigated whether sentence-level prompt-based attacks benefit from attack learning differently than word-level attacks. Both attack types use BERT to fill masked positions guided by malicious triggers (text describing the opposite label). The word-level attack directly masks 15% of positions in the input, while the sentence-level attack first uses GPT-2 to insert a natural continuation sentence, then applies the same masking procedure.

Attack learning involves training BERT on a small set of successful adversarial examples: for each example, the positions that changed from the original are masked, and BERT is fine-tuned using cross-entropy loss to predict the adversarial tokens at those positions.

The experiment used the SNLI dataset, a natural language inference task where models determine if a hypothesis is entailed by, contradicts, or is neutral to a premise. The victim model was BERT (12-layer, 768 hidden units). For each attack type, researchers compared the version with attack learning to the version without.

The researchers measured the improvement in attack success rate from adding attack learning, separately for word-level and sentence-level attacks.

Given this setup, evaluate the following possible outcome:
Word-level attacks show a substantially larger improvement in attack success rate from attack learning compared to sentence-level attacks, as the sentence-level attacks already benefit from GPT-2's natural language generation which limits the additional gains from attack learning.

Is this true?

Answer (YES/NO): NO